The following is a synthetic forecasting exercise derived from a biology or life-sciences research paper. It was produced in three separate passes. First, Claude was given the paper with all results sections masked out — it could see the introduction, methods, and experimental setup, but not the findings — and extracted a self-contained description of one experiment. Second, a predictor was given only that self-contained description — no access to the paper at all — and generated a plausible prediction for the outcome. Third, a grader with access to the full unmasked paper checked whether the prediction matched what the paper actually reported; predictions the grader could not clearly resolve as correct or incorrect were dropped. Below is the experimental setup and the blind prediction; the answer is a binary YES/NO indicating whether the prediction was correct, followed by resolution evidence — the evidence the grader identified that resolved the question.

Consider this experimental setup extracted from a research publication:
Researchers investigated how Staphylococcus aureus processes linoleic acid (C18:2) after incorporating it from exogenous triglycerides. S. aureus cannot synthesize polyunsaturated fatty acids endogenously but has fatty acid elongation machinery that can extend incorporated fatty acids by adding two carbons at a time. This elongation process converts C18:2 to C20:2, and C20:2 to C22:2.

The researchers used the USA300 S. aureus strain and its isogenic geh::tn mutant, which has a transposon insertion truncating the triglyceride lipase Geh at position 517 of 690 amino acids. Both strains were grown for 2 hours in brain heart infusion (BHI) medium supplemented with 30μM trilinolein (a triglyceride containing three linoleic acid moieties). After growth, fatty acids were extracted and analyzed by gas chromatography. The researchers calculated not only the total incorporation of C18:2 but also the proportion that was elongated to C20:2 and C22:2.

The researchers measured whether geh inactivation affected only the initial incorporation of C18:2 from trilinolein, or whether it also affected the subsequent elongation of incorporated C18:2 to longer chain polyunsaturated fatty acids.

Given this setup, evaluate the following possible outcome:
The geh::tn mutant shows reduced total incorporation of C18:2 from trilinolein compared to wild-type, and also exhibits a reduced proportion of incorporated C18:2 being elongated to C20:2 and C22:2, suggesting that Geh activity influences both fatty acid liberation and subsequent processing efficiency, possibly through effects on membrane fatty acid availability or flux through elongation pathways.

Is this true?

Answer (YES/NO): YES